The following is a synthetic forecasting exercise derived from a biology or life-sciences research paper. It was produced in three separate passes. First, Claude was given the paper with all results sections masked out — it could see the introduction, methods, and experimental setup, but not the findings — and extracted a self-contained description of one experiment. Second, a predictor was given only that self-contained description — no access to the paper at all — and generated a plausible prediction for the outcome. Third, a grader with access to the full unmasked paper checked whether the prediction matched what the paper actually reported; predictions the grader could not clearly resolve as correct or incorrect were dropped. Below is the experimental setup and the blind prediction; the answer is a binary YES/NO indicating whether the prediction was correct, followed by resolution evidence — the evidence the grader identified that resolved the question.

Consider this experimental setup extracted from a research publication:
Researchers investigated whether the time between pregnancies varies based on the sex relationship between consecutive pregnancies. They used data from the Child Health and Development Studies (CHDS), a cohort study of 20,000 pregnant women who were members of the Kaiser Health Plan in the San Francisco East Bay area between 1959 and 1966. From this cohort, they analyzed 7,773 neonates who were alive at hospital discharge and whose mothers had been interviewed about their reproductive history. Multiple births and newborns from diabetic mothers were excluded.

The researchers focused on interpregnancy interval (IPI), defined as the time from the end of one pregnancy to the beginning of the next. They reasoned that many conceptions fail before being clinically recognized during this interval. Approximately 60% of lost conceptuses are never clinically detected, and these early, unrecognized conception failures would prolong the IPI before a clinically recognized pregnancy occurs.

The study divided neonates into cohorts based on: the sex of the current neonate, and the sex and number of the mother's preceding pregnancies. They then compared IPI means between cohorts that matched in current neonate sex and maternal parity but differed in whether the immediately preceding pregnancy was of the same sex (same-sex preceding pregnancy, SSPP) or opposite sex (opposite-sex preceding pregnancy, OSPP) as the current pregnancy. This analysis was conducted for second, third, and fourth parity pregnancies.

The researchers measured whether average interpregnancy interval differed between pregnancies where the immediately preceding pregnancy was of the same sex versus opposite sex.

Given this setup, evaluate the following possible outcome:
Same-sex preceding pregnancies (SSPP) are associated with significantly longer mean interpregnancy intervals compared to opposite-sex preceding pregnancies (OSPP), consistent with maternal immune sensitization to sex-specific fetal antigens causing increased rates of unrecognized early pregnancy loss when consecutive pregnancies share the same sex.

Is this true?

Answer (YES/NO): NO